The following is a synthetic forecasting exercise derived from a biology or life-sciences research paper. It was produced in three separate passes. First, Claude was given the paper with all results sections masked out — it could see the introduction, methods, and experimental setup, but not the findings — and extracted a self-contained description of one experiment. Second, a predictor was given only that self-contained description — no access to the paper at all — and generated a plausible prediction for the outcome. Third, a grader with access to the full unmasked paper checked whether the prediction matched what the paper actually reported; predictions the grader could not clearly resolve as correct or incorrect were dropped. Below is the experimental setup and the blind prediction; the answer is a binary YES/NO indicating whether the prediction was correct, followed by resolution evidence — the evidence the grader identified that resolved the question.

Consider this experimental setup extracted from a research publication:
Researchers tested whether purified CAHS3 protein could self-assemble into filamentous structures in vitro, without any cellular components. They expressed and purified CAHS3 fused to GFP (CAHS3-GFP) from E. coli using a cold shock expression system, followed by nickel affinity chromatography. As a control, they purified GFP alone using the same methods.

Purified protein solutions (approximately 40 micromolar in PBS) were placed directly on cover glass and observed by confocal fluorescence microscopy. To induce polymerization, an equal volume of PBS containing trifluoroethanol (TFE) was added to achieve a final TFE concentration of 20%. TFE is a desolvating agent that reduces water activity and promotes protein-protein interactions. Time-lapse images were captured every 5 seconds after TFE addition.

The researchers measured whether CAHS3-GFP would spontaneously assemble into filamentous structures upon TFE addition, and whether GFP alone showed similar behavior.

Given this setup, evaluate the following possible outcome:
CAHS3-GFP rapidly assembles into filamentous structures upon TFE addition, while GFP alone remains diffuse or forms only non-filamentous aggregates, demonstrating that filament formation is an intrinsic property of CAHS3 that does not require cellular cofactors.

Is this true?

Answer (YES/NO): YES